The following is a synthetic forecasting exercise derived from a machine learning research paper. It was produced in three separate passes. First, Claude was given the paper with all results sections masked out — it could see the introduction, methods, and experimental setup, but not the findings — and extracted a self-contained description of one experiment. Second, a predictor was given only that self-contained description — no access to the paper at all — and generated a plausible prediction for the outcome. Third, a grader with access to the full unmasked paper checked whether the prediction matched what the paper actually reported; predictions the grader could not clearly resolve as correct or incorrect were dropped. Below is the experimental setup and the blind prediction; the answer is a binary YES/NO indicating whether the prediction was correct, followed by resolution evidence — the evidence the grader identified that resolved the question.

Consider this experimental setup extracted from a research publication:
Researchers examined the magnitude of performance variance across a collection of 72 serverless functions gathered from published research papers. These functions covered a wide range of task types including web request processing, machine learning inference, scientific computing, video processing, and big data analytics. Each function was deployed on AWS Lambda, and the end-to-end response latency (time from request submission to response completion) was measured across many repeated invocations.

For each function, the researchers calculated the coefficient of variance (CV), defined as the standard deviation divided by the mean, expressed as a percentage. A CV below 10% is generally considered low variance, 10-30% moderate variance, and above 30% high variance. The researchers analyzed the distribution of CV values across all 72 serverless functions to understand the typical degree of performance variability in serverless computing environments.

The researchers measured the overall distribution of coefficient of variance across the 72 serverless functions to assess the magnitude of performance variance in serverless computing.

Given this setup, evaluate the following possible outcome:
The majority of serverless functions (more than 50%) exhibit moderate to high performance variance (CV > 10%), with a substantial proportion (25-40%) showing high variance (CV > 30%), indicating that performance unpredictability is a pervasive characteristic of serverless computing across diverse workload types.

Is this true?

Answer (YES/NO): NO